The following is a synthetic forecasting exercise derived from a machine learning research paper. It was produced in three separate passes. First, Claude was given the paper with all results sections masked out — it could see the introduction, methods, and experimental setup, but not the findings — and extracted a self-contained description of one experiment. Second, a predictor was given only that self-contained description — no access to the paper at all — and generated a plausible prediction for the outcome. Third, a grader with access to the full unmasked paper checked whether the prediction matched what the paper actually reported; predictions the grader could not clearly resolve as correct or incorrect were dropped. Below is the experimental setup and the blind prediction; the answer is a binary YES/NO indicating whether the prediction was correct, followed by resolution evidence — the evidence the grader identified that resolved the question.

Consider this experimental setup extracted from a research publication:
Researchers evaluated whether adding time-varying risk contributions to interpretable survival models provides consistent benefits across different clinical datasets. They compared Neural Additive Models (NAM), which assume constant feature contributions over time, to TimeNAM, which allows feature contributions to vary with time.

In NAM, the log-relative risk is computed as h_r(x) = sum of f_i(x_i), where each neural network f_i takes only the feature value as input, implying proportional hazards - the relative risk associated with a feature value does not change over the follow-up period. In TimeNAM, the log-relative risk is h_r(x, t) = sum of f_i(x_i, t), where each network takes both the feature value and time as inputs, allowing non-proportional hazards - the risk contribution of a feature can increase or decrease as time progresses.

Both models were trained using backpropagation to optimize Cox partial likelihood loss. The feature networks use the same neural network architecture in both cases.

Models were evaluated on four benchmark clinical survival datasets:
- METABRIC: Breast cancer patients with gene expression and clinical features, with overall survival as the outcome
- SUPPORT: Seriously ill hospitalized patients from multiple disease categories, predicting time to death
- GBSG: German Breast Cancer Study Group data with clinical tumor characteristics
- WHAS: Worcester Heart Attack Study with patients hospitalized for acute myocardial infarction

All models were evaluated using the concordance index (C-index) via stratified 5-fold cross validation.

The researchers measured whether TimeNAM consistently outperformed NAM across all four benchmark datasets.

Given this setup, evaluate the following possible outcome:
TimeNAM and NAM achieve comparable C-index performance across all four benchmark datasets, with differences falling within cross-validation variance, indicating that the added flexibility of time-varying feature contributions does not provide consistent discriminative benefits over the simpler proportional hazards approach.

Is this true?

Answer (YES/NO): NO